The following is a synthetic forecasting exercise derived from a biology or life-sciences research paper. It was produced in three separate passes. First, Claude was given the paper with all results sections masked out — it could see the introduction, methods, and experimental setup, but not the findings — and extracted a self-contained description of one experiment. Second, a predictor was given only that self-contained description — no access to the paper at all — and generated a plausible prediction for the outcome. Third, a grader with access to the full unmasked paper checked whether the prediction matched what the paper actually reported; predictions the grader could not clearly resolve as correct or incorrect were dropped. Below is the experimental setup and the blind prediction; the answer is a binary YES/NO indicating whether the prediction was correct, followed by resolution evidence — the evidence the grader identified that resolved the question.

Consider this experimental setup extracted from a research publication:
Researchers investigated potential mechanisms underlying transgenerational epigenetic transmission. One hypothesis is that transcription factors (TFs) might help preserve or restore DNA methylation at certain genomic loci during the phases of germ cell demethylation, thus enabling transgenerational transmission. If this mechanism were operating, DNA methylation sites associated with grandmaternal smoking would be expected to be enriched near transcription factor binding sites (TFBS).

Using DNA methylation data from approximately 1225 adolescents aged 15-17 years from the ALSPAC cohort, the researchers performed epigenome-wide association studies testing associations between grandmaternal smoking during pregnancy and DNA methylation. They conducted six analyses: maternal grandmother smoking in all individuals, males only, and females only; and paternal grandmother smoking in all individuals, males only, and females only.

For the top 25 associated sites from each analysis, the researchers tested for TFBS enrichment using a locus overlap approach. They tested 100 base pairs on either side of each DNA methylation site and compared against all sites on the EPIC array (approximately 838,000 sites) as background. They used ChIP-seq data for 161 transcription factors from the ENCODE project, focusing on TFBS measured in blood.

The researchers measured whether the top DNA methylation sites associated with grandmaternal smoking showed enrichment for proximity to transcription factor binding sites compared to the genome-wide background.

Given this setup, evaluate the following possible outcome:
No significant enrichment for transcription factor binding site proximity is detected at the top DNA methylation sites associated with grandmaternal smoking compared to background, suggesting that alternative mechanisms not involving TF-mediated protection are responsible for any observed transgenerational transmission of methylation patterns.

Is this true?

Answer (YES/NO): NO